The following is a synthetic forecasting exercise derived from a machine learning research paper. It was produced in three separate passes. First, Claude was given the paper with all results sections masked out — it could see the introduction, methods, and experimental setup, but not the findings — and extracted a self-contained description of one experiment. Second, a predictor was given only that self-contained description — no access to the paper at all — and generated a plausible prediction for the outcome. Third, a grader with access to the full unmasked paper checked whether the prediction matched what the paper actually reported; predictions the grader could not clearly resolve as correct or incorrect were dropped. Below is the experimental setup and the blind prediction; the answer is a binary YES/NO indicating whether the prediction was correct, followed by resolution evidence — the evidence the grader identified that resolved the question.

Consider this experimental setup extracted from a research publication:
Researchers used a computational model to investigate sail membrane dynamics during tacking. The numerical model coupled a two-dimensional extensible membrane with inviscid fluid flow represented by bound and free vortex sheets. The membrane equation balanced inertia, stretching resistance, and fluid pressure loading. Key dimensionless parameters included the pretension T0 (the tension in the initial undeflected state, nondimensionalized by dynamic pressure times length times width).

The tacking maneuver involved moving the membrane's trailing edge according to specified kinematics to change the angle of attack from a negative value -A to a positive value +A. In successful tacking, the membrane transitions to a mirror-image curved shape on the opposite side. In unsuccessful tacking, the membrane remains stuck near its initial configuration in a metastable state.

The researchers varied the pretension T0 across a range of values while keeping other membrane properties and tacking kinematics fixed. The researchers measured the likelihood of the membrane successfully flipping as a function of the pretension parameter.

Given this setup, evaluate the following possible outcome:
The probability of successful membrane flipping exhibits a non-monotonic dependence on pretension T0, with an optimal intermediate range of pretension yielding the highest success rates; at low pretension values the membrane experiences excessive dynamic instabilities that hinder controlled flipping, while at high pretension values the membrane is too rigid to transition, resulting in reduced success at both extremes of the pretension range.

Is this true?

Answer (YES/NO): NO